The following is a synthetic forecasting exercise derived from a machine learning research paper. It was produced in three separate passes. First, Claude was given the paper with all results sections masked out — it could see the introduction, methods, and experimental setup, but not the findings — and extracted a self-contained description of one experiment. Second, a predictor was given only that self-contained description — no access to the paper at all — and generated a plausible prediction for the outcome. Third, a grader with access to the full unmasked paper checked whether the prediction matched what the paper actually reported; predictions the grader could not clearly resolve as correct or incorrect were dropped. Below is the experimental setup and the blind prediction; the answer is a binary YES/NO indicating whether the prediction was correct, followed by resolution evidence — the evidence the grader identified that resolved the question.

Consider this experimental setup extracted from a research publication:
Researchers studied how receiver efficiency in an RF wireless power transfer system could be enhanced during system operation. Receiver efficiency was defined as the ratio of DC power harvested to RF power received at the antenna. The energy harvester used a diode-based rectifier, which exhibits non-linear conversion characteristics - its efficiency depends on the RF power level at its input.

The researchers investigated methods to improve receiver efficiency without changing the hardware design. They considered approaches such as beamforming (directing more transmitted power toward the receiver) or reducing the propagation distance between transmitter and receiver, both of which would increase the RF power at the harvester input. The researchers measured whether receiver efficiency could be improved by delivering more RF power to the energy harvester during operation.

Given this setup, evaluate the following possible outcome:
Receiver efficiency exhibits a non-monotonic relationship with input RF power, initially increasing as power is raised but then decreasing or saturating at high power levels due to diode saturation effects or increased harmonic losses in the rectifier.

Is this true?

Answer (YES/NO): NO